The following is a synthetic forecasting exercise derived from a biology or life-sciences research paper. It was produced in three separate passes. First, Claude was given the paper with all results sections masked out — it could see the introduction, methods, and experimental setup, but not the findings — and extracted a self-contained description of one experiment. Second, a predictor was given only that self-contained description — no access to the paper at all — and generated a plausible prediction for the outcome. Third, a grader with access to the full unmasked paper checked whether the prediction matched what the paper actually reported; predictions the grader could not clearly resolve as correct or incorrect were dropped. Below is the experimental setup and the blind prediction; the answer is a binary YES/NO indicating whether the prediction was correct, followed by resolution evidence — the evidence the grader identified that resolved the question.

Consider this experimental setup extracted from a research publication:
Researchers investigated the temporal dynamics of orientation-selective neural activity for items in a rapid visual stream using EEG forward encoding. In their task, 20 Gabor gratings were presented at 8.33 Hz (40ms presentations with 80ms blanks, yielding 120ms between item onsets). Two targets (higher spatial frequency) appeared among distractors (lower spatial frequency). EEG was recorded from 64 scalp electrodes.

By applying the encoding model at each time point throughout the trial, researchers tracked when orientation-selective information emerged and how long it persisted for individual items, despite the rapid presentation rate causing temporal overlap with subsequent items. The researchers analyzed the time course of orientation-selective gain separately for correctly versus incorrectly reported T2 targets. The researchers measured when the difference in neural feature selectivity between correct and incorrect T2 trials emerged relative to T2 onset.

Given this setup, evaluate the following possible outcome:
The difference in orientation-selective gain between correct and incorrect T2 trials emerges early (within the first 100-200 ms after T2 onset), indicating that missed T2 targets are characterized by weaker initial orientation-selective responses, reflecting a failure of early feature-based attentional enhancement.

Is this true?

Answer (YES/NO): YES